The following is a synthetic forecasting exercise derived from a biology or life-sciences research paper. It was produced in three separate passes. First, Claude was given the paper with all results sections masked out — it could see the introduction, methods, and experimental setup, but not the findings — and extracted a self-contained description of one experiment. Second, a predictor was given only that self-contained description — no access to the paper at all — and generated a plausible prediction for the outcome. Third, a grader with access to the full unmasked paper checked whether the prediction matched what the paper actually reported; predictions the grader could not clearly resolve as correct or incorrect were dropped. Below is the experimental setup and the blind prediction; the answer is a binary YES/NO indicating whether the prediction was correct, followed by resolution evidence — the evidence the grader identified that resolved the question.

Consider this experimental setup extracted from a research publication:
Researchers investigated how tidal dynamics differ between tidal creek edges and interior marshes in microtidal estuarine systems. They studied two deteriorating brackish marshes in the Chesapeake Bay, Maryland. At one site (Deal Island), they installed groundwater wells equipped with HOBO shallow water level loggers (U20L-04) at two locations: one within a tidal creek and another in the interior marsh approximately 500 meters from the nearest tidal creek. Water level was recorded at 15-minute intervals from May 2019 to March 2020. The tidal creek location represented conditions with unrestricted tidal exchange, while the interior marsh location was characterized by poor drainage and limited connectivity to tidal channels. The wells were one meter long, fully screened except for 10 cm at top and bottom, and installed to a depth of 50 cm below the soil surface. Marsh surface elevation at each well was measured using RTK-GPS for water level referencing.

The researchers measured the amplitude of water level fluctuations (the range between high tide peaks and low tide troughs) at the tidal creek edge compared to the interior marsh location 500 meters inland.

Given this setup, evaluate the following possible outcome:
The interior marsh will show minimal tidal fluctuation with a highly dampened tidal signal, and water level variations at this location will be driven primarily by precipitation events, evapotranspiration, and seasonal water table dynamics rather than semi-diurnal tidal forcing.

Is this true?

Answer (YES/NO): NO